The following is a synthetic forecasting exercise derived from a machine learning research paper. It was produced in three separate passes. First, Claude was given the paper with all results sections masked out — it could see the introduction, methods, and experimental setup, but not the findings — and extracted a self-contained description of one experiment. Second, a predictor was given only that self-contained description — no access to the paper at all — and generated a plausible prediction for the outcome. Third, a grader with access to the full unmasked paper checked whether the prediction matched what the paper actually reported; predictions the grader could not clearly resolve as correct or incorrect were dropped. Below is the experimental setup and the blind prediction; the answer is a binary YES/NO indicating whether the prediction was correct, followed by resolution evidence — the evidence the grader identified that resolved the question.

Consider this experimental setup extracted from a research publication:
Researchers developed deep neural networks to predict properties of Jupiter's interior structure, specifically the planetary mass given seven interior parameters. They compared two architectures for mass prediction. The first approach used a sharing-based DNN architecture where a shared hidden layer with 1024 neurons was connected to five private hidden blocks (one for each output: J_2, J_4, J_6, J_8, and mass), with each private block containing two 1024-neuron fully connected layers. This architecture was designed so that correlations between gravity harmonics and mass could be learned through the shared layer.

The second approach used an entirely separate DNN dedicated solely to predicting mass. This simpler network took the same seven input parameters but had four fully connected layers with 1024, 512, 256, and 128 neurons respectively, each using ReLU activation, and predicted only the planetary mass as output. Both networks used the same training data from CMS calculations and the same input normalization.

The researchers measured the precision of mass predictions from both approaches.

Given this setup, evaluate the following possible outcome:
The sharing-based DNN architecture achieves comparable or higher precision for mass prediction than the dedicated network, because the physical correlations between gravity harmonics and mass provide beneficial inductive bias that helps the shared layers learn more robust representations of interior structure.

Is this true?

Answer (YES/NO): NO